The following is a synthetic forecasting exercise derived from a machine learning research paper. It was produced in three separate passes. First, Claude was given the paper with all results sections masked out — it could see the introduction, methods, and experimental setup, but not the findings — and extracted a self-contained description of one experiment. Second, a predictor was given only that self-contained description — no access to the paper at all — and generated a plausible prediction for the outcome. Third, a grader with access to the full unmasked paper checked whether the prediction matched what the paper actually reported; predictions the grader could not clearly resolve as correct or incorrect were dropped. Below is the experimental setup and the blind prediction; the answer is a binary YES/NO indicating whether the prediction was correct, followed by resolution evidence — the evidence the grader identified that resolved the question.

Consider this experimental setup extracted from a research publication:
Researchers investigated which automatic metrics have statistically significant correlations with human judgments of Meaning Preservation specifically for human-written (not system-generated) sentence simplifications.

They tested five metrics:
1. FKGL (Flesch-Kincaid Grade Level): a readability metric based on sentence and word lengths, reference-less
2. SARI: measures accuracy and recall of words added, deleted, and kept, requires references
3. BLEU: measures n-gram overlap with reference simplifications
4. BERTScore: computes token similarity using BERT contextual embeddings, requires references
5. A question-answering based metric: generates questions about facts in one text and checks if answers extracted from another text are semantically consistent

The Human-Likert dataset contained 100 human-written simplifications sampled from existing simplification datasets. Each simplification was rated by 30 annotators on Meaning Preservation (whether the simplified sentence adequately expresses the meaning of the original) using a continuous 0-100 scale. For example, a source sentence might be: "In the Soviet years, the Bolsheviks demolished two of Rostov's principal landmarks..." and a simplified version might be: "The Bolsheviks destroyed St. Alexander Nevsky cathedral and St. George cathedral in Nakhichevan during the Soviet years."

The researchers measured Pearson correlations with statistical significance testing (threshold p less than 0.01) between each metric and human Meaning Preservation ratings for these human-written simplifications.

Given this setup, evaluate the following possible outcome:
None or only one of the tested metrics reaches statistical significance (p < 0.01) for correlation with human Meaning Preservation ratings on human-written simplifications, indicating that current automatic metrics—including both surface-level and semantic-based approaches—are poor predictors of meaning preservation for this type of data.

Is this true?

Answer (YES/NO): NO